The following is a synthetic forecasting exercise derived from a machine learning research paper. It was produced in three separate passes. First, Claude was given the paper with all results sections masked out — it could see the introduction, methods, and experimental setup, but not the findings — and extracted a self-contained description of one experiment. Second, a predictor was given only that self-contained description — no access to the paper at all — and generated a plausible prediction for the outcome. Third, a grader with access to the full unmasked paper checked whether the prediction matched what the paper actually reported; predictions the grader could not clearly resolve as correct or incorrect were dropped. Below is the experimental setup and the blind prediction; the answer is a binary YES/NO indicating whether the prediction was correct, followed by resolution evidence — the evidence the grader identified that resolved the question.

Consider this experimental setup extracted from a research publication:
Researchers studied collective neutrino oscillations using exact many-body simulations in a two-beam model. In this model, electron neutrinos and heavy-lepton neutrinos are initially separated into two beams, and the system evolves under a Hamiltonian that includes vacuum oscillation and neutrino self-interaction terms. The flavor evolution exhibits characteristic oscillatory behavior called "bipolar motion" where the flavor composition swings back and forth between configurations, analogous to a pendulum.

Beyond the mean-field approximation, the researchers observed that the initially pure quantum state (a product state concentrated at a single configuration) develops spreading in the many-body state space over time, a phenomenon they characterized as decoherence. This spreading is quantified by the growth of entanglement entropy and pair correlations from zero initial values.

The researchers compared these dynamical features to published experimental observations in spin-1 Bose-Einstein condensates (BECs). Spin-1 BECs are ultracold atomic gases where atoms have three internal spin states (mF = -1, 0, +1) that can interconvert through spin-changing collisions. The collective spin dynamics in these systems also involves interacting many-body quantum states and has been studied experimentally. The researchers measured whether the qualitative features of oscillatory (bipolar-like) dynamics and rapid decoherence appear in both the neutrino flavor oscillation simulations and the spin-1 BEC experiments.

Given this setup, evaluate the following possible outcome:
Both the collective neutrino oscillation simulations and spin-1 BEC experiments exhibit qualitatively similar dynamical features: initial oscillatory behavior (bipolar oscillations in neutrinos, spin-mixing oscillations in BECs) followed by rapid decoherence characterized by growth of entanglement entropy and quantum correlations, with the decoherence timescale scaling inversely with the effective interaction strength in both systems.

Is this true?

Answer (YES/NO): NO